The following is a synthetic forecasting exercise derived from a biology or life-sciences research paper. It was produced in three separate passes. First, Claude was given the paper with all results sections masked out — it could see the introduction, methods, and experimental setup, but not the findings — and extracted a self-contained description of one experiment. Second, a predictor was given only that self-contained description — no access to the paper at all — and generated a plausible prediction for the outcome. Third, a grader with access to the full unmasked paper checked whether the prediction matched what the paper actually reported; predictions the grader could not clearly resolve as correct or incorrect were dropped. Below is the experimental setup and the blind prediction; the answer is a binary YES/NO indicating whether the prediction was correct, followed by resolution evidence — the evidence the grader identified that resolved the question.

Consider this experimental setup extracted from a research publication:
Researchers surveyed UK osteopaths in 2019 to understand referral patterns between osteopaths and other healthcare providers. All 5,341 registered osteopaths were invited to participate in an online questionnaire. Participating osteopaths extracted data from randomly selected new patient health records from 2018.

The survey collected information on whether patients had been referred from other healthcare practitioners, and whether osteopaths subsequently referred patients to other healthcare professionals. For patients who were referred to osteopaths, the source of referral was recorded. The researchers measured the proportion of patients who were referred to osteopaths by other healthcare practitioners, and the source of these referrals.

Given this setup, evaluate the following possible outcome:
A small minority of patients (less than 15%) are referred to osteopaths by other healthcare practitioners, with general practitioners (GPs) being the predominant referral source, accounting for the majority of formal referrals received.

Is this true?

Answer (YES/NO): NO